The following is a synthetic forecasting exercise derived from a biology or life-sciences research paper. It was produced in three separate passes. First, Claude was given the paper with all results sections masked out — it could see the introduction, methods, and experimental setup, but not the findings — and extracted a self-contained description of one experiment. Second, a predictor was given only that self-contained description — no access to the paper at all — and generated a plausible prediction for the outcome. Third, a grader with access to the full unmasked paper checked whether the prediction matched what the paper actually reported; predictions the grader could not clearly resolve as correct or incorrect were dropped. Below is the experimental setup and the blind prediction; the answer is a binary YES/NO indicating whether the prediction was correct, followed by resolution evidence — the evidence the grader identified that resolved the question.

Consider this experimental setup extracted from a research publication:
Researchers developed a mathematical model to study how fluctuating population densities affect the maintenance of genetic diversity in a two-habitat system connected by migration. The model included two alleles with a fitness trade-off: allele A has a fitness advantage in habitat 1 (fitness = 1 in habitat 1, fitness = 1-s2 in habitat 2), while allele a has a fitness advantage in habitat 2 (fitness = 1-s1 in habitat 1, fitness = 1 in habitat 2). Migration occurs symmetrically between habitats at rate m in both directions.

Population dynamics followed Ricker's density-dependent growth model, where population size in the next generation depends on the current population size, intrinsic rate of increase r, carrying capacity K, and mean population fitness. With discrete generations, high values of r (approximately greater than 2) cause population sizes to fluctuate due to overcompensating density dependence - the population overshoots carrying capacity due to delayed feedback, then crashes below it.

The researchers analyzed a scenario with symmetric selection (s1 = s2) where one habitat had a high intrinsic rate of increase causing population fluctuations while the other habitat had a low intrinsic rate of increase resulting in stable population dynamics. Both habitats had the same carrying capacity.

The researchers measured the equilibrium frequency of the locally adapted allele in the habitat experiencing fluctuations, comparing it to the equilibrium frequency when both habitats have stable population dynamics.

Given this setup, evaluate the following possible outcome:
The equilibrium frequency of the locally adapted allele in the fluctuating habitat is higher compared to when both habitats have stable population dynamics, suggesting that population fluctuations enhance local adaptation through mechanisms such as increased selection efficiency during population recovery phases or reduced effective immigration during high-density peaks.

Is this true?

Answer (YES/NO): NO